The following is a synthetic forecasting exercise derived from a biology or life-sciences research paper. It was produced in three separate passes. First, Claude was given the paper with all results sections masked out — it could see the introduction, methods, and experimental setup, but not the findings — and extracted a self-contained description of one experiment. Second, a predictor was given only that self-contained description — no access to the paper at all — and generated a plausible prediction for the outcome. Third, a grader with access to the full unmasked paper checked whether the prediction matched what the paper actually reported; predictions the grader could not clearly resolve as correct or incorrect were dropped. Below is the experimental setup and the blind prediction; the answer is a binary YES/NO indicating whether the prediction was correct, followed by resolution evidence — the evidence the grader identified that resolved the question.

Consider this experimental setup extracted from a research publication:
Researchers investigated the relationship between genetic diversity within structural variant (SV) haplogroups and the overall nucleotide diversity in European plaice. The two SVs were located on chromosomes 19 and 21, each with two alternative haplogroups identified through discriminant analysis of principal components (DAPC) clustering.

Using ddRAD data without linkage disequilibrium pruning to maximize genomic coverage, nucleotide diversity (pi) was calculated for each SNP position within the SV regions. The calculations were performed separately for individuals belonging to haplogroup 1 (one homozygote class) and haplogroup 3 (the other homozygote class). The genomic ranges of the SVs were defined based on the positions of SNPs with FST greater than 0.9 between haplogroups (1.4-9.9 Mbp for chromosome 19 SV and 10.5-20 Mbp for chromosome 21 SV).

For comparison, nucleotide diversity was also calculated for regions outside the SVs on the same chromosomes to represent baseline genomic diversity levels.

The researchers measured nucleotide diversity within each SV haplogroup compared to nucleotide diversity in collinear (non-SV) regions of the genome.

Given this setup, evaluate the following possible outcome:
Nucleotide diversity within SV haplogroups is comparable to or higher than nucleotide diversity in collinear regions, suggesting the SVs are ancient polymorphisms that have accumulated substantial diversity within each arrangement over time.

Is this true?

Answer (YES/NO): NO